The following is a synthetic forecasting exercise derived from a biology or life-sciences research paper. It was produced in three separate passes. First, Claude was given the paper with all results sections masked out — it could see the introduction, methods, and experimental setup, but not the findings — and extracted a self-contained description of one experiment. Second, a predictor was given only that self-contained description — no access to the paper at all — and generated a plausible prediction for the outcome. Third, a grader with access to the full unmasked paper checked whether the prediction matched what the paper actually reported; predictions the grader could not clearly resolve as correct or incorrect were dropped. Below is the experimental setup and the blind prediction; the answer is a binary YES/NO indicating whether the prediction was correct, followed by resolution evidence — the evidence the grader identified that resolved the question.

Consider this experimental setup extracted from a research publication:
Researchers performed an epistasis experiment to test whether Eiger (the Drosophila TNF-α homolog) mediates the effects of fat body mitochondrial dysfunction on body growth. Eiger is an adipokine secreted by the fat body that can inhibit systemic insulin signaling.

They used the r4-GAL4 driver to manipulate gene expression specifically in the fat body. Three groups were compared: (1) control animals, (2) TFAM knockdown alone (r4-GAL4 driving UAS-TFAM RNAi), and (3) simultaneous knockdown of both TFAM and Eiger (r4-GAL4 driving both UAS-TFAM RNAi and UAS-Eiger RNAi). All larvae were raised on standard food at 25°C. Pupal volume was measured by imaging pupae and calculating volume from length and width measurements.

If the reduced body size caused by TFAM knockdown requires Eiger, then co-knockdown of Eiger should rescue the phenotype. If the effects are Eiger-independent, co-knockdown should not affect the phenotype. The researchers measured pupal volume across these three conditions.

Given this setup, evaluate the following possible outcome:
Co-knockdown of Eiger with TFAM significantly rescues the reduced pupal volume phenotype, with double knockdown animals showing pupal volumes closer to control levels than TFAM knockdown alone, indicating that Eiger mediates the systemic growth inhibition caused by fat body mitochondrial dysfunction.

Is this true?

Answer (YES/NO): NO